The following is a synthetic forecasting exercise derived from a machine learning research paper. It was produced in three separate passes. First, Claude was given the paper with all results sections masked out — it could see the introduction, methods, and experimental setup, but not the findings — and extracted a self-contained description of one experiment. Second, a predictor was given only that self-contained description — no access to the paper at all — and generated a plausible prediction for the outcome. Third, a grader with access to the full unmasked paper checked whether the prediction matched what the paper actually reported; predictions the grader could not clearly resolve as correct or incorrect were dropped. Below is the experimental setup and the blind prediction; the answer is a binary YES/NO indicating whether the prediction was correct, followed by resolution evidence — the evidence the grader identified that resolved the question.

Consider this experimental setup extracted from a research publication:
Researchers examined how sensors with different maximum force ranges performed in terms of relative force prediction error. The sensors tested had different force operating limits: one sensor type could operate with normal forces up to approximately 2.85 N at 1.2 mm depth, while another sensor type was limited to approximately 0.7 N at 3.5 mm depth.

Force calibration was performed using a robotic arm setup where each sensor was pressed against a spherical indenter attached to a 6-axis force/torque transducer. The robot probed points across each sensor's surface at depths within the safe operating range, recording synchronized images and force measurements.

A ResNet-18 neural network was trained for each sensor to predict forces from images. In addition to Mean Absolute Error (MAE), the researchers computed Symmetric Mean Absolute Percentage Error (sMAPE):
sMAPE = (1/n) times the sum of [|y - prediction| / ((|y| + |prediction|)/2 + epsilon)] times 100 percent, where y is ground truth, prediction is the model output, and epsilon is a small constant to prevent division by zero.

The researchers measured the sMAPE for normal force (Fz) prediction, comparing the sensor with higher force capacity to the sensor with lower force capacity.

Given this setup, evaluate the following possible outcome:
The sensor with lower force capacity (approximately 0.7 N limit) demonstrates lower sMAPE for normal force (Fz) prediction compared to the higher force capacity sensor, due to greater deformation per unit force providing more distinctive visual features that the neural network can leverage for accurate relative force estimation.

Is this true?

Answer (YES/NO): NO